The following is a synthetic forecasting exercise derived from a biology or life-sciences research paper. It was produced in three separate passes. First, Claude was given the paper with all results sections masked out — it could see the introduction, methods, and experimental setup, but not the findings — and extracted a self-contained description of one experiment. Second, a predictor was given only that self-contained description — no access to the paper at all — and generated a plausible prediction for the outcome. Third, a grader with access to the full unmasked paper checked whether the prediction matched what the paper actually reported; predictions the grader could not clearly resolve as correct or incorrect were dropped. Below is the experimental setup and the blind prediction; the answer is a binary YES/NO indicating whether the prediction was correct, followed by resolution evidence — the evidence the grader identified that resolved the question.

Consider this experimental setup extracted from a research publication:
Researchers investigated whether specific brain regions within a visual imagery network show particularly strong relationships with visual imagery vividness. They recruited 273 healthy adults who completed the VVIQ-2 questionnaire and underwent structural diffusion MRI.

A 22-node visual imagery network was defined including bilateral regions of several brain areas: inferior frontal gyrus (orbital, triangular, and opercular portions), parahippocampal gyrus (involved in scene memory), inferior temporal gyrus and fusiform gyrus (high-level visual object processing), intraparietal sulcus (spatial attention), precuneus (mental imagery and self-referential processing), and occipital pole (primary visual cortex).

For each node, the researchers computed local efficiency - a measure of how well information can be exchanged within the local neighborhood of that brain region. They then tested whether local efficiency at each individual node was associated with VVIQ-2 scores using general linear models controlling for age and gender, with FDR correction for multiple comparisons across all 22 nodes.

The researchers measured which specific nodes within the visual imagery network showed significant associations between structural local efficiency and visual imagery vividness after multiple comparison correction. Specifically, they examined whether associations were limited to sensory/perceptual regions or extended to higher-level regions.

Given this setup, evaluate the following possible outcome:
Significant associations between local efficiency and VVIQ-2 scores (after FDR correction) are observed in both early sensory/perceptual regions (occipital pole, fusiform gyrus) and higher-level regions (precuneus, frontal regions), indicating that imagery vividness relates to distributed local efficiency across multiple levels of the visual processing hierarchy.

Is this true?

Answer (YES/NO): NO